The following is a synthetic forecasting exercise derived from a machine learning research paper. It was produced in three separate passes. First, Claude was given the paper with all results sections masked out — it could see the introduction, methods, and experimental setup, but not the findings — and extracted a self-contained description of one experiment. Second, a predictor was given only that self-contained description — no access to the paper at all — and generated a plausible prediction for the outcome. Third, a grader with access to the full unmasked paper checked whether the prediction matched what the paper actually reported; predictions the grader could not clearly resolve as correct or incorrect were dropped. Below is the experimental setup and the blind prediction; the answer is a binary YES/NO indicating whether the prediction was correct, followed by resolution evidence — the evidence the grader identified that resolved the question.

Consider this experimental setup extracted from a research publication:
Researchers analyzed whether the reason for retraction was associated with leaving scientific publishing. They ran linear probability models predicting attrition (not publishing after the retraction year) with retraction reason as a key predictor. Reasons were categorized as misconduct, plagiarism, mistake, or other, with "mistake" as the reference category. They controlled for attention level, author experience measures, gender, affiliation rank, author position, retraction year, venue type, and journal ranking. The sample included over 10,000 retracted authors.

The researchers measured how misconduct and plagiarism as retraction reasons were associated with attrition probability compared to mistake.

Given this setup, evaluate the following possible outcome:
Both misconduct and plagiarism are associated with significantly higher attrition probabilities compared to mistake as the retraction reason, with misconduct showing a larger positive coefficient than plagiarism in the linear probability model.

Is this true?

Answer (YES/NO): NO